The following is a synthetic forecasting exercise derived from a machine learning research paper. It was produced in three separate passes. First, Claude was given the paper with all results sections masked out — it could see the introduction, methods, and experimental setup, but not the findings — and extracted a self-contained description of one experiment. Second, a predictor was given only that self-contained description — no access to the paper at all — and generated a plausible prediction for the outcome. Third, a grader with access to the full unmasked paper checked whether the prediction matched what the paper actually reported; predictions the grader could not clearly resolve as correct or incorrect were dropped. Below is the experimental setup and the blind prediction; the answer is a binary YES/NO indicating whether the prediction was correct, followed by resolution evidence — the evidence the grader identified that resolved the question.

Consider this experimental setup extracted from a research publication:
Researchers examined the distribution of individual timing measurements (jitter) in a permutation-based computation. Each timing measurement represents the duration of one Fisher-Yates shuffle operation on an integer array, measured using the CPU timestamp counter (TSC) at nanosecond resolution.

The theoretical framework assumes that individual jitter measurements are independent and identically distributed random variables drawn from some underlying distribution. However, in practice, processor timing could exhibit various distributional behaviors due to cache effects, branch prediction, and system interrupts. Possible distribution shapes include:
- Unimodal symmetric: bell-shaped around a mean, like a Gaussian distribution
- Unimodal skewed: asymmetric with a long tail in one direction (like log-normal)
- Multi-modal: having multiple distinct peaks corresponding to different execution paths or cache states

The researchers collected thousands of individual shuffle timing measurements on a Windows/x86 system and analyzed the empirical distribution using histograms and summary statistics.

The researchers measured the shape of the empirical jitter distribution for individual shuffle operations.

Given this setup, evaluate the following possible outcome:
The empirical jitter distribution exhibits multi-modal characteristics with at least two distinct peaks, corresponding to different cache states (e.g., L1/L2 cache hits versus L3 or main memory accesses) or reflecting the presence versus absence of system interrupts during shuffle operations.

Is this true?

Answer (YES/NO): YES